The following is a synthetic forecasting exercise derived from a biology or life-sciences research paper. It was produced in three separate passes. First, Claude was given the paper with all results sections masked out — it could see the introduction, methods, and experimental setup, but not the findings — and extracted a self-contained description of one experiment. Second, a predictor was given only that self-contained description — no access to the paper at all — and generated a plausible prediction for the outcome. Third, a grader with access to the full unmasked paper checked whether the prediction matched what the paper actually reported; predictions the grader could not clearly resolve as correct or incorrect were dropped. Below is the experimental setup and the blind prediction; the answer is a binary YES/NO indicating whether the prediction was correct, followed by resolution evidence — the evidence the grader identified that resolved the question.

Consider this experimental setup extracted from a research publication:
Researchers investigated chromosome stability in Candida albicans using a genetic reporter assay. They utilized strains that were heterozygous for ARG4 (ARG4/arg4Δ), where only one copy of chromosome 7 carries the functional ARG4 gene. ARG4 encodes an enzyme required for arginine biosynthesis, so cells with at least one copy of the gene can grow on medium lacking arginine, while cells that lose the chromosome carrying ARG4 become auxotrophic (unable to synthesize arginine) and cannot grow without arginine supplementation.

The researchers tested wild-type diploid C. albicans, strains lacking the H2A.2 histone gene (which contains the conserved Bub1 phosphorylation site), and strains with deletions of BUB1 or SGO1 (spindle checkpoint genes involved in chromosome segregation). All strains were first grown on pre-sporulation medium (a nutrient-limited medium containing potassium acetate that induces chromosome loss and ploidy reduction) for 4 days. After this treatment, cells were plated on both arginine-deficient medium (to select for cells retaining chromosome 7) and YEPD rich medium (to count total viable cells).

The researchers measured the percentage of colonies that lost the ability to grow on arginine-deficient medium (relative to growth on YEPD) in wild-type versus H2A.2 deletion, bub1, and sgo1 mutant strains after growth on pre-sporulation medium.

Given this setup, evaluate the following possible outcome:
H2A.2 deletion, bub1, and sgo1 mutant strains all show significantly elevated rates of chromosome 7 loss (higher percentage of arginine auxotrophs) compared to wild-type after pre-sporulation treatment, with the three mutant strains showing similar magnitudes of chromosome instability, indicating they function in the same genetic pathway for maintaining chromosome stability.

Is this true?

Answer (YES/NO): NO